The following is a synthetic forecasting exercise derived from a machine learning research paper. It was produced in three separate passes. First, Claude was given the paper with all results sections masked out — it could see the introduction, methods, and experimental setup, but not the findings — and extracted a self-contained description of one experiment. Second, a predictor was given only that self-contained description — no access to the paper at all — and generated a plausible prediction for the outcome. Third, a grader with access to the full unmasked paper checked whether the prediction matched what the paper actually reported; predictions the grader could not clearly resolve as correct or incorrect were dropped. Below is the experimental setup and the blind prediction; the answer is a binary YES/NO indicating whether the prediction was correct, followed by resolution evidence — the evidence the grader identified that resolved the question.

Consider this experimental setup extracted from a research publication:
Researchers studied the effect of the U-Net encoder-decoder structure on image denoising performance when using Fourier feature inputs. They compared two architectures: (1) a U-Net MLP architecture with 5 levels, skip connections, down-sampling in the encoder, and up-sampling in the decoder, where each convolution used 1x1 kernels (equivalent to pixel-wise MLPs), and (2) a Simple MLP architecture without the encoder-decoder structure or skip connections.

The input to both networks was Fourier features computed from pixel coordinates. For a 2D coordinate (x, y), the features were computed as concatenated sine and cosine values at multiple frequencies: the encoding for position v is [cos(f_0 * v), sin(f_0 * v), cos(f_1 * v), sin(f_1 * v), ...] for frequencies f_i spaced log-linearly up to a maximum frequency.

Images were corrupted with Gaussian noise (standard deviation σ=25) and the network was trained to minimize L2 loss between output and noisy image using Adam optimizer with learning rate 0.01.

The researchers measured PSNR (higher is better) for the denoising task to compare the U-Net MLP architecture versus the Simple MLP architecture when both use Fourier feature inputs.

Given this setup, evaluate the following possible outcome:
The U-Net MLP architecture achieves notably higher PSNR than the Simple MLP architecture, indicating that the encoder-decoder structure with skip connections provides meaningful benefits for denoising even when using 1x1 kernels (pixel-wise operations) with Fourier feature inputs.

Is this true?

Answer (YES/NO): NO